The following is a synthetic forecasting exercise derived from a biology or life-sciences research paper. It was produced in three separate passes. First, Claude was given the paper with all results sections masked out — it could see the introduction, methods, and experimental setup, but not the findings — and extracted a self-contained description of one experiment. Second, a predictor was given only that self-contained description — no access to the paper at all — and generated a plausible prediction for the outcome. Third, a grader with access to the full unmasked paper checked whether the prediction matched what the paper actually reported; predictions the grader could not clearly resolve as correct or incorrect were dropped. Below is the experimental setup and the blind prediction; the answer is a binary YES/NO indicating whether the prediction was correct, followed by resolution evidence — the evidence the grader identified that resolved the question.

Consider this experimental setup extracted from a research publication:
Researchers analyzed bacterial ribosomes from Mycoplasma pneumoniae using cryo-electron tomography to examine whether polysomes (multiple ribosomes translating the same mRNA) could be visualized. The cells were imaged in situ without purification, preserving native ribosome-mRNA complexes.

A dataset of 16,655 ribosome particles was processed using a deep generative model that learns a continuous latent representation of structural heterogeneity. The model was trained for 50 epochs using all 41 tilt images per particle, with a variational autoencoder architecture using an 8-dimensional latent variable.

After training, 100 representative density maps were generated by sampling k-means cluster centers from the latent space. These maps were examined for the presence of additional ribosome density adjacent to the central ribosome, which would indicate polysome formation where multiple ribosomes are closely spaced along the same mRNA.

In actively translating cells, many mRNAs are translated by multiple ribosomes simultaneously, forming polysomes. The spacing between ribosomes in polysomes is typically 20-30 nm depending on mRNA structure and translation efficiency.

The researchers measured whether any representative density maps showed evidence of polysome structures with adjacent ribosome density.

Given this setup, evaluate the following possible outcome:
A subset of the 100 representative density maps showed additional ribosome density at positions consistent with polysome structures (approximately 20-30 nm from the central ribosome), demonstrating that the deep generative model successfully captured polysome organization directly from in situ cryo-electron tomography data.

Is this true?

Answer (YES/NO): YES